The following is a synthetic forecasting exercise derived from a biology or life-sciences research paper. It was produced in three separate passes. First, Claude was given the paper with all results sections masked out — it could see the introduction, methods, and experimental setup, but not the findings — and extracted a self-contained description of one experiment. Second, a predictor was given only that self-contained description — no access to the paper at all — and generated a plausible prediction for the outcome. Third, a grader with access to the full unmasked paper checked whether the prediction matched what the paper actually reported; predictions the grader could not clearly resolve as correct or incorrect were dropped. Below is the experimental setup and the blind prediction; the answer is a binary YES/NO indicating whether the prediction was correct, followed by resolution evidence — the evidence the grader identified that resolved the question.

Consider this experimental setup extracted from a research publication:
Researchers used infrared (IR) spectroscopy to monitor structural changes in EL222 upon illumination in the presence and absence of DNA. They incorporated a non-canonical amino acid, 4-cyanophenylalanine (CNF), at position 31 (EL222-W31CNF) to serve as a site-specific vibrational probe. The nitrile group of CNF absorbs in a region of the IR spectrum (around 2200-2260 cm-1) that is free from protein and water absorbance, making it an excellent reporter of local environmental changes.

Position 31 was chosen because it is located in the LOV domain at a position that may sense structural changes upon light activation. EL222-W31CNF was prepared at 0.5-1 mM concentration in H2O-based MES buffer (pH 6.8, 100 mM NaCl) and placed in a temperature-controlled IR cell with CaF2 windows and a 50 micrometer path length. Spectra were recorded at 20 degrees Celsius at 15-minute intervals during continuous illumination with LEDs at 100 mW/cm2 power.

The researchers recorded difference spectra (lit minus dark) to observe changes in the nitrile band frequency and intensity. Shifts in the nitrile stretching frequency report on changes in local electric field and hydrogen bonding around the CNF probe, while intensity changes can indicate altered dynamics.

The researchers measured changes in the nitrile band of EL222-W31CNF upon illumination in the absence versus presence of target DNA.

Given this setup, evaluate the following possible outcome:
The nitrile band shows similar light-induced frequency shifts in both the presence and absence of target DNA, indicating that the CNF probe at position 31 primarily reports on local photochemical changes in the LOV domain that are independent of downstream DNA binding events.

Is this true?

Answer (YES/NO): NO